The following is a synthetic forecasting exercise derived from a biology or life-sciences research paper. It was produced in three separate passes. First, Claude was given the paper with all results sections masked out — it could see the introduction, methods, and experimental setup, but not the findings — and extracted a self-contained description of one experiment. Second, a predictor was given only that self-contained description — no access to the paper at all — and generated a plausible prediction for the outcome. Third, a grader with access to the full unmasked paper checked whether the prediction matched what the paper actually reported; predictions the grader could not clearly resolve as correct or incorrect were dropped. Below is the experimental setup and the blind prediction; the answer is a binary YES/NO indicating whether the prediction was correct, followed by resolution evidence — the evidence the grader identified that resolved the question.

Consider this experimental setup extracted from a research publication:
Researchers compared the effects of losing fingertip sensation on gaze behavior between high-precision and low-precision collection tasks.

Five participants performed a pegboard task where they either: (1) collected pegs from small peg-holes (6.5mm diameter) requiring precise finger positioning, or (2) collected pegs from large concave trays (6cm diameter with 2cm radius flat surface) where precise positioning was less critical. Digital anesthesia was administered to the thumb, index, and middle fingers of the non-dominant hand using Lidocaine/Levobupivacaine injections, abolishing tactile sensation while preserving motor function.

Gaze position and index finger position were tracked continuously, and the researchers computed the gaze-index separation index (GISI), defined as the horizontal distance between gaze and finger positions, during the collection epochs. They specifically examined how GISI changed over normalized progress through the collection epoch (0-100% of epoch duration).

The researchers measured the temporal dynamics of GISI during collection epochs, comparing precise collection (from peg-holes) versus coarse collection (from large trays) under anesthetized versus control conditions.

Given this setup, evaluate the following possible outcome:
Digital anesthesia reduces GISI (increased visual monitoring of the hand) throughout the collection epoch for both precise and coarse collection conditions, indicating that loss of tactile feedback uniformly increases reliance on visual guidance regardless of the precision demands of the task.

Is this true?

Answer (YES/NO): NO